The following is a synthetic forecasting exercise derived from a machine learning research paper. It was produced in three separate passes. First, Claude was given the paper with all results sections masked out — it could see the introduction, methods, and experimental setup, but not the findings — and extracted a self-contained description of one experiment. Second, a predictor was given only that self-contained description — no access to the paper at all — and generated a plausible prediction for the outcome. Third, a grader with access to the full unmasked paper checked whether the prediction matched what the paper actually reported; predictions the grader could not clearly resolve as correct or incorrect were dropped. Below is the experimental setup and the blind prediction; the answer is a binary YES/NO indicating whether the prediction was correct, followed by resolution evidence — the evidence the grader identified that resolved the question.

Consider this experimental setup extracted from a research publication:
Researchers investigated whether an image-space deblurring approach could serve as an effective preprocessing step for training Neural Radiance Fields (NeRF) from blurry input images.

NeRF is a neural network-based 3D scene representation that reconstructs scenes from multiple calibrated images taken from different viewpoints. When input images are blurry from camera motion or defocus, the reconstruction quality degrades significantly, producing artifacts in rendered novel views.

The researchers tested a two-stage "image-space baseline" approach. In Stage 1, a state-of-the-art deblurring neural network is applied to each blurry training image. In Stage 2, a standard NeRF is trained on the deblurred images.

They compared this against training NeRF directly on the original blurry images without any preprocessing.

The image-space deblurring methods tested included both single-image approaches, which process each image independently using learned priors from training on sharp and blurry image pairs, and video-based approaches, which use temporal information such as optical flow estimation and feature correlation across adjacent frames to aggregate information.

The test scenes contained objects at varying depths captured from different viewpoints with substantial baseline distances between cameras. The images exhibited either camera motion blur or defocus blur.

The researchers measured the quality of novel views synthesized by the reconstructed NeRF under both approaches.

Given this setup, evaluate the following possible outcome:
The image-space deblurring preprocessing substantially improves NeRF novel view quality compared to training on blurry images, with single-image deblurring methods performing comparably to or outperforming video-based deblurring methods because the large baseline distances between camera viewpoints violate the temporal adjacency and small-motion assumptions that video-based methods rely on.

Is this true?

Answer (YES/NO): NO